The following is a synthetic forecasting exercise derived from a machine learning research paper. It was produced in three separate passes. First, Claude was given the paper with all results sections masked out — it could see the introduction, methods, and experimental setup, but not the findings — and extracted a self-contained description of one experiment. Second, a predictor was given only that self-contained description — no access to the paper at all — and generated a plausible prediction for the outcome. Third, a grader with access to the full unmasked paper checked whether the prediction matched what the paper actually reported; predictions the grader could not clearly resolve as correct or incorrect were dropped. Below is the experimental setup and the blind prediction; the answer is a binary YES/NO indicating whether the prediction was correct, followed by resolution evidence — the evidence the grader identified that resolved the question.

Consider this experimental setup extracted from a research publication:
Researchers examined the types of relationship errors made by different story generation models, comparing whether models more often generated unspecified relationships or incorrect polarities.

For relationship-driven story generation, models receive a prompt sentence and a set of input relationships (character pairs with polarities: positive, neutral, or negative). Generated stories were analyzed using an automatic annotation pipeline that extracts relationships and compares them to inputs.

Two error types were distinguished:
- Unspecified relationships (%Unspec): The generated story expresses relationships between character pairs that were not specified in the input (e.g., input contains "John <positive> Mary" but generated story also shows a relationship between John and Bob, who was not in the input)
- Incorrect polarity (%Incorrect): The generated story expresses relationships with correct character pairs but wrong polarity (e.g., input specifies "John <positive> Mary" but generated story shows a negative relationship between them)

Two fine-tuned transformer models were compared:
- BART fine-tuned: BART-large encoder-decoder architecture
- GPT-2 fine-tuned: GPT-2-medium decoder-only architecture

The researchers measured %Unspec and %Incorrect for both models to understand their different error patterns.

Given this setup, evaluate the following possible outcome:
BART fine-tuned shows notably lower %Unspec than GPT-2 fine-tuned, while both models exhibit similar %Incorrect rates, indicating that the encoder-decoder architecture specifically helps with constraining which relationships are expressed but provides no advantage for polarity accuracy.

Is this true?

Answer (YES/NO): NO